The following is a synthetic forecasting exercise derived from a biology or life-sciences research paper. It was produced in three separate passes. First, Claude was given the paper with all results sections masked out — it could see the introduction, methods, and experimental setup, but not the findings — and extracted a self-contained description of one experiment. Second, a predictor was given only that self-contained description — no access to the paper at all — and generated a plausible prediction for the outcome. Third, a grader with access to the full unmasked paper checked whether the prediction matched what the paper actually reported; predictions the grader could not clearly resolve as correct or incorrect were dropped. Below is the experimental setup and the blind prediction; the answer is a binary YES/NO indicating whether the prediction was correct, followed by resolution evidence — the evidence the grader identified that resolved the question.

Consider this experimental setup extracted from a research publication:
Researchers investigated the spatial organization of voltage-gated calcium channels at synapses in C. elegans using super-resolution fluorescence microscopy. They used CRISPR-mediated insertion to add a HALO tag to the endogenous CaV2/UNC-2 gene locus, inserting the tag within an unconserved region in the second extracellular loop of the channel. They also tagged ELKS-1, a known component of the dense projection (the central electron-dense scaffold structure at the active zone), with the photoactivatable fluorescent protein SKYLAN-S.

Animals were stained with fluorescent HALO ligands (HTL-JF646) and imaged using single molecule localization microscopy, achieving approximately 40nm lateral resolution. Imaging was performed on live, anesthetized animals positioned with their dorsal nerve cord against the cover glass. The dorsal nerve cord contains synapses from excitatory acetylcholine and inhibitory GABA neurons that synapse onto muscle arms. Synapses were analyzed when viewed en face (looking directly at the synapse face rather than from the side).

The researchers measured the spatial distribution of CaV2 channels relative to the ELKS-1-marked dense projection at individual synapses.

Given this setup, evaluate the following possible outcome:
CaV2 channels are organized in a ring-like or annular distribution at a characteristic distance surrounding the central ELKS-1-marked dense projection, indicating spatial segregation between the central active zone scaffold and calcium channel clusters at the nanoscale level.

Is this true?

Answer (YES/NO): NO